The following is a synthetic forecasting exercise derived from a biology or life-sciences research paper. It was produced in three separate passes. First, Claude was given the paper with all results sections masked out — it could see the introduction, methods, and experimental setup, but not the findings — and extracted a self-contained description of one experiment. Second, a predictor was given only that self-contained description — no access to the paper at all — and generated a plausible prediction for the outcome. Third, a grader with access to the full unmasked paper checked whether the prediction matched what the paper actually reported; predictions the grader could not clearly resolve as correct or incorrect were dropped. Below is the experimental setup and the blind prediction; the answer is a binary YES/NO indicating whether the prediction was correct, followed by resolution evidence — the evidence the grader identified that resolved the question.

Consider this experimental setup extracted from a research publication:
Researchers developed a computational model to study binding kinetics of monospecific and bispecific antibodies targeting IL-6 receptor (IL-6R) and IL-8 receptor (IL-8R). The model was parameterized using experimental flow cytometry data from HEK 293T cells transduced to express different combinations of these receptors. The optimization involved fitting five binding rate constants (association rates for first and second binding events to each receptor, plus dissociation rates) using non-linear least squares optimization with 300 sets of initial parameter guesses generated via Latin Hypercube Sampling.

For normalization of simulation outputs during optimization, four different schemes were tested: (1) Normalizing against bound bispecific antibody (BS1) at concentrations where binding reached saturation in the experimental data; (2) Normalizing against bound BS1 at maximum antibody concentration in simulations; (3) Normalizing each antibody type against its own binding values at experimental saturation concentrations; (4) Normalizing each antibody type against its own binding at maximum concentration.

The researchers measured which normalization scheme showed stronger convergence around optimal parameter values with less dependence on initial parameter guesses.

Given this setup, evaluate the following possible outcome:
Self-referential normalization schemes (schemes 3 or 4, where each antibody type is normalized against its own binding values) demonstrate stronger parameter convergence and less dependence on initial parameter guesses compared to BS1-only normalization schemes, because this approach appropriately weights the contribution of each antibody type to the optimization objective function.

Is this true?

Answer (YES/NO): NO